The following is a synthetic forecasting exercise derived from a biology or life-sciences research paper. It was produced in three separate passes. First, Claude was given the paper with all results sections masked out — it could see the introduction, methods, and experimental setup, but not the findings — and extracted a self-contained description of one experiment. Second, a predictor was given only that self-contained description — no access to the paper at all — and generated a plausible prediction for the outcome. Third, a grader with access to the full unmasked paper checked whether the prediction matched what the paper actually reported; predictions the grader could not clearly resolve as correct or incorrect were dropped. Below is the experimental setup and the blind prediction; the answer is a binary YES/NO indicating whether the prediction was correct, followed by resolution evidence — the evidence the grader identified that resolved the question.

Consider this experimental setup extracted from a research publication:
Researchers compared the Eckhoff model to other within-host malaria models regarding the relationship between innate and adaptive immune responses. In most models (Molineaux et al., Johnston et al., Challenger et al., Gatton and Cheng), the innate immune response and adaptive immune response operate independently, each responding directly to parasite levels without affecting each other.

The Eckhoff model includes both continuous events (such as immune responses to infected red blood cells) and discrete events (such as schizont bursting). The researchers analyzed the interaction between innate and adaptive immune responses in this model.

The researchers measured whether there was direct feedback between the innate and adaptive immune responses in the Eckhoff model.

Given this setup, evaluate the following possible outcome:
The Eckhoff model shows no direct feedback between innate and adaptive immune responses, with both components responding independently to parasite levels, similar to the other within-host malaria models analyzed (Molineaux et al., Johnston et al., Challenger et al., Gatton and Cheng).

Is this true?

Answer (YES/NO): NO